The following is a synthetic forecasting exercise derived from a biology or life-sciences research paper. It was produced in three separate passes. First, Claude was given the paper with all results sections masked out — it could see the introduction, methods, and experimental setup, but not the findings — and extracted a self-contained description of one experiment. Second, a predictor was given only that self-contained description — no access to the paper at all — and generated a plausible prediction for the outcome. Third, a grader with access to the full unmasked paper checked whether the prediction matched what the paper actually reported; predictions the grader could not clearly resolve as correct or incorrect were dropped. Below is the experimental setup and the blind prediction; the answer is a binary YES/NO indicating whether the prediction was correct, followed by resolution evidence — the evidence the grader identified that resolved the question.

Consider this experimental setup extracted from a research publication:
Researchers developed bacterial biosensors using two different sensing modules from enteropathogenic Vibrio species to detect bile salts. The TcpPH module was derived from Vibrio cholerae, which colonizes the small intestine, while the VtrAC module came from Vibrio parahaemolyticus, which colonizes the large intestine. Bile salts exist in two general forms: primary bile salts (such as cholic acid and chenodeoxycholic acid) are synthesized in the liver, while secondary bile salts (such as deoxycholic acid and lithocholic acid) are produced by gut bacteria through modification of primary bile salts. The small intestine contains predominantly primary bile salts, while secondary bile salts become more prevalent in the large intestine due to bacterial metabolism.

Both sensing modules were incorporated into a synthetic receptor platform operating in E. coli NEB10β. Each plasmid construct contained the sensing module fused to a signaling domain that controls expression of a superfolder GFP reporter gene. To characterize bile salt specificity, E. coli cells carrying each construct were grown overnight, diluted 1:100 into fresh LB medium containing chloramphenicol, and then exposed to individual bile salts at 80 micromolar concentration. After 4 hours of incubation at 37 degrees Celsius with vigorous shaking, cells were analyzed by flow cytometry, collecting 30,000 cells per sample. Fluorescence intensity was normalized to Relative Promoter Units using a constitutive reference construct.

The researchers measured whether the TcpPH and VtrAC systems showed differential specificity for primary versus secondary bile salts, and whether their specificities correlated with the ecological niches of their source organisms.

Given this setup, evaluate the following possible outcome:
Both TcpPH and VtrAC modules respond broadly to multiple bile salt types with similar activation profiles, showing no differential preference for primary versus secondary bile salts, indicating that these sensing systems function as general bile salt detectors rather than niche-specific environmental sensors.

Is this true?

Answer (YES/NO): NO